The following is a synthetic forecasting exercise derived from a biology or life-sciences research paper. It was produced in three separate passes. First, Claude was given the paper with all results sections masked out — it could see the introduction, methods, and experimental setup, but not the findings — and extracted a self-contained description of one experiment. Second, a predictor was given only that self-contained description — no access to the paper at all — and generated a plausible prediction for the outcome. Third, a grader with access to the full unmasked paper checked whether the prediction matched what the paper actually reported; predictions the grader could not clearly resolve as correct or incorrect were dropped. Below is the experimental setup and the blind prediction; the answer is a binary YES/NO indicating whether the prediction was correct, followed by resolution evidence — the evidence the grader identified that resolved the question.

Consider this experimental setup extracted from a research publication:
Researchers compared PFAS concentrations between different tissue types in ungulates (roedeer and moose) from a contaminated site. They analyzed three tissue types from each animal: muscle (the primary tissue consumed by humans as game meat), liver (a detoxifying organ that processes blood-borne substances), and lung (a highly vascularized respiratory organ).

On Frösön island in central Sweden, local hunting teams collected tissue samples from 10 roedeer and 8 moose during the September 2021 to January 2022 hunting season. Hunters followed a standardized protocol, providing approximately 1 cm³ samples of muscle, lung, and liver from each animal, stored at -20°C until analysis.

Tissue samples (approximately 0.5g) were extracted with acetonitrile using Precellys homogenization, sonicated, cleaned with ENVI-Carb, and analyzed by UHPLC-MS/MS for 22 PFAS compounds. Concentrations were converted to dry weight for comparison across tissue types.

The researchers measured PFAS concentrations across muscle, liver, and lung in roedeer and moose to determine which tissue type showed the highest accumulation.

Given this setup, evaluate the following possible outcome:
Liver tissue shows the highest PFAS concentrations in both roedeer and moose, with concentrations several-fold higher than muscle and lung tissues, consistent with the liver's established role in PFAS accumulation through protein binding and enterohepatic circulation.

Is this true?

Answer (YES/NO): YES